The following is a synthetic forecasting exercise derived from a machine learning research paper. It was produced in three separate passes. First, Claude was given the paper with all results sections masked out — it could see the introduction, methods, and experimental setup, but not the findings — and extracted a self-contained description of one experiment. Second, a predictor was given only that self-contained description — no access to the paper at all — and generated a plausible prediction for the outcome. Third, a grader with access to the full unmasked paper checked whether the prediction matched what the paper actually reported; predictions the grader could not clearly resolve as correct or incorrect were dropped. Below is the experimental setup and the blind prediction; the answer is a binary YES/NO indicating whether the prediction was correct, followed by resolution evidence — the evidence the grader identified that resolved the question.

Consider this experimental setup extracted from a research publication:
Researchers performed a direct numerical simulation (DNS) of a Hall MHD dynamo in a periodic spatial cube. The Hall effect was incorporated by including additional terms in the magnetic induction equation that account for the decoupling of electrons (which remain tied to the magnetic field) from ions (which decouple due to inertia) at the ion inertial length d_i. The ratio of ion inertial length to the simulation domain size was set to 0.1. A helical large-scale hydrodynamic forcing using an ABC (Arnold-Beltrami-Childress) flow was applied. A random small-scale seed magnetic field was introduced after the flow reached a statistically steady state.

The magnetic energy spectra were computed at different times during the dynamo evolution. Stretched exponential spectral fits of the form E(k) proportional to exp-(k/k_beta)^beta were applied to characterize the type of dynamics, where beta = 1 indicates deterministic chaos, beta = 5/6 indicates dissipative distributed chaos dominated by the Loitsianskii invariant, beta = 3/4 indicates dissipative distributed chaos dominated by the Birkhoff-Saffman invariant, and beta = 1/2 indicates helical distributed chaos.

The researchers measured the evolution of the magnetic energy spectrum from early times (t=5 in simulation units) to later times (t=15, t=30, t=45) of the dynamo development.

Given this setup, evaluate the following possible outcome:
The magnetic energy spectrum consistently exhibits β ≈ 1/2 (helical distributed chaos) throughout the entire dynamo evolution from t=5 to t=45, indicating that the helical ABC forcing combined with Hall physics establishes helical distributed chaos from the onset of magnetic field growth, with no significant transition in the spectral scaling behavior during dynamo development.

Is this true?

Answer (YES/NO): NO